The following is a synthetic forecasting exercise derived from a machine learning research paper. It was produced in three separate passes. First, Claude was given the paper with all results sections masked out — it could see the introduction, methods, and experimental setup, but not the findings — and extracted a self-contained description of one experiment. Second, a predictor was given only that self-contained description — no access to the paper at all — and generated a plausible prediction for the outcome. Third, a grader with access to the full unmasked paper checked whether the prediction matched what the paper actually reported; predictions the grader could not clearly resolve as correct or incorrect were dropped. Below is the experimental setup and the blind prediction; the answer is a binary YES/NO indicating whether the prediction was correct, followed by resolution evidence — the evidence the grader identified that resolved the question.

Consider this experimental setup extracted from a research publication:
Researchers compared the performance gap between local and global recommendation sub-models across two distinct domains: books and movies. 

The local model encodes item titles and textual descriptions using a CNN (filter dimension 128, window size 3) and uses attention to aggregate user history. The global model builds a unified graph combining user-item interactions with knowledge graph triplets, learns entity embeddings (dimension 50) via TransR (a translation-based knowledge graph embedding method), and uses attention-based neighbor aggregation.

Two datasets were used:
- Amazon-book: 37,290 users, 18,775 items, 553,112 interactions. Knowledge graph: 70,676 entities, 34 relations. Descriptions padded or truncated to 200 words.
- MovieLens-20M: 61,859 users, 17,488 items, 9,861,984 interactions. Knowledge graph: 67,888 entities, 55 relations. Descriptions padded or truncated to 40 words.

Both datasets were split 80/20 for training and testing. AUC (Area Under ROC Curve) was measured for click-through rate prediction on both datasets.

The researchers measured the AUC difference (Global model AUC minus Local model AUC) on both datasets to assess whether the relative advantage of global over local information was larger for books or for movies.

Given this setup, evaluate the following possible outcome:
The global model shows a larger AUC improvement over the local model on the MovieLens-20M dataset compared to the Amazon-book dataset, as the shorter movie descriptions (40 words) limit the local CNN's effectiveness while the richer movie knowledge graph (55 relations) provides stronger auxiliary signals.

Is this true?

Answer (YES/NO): YES